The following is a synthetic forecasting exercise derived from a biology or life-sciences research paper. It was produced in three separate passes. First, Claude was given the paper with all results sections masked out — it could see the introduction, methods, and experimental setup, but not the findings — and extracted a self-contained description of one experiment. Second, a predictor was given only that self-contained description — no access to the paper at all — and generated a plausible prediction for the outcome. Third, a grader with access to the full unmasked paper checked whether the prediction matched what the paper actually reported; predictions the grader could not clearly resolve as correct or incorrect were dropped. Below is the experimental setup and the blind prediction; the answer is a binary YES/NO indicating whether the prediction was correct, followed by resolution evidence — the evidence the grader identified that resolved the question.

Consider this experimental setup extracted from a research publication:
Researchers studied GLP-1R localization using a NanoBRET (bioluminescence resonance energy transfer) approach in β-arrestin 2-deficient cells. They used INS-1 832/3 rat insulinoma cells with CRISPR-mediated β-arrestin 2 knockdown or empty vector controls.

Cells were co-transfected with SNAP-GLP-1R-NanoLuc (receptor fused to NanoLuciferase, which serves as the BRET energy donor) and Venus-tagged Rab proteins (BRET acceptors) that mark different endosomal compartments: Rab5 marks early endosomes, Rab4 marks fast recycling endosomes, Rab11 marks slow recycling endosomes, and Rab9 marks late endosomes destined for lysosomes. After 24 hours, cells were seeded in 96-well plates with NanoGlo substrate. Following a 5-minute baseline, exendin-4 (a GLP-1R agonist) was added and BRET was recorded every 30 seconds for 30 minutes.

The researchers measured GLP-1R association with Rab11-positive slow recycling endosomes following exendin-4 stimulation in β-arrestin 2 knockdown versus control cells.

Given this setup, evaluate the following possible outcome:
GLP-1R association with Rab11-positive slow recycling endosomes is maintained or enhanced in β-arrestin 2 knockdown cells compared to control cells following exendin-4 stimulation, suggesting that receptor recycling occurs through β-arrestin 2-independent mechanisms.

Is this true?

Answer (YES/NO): NO